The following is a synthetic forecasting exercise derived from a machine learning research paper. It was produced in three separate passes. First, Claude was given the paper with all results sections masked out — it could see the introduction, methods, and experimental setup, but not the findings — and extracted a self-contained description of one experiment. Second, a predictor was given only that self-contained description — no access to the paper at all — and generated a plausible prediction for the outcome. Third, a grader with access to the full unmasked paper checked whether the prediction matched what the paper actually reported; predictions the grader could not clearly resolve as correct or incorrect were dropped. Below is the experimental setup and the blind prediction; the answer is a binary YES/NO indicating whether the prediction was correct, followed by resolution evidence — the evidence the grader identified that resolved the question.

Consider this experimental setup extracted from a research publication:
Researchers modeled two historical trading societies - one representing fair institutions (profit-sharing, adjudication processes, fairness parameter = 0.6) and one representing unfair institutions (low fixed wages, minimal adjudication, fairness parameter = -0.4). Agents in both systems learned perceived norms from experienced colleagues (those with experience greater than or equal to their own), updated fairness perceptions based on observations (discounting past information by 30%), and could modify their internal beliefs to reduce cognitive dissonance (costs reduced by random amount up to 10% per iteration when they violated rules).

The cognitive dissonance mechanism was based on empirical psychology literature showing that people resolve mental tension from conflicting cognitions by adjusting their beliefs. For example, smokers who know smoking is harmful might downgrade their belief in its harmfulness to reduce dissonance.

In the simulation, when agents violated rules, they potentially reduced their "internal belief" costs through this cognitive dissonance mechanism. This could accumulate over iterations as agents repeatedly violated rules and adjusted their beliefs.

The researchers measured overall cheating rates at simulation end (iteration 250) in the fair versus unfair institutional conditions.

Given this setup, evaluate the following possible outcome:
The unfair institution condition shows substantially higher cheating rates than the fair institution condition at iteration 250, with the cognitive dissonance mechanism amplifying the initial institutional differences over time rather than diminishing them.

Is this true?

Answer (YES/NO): YES